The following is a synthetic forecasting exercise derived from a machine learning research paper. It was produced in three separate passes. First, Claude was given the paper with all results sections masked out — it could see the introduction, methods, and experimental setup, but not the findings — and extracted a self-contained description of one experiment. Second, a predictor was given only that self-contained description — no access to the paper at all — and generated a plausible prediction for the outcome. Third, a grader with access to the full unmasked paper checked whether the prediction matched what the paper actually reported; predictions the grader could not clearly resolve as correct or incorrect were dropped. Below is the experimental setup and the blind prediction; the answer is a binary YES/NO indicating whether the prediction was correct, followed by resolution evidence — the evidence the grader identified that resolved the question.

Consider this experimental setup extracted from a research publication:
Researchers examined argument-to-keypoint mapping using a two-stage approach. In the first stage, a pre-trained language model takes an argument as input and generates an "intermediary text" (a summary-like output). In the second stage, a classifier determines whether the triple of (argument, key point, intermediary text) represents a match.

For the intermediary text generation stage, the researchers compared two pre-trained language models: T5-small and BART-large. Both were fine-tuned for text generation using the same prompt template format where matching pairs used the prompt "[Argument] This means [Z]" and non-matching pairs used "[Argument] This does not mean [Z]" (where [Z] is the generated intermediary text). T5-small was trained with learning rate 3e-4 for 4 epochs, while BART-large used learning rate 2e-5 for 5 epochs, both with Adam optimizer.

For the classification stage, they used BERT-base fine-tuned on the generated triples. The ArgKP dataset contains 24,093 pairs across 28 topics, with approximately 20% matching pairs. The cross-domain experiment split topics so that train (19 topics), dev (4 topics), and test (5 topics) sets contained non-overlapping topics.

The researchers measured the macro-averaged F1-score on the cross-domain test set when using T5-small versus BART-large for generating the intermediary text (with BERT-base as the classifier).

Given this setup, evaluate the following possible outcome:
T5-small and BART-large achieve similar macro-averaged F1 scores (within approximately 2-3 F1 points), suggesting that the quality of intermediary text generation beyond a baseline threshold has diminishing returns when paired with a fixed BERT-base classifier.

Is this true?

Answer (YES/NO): NO